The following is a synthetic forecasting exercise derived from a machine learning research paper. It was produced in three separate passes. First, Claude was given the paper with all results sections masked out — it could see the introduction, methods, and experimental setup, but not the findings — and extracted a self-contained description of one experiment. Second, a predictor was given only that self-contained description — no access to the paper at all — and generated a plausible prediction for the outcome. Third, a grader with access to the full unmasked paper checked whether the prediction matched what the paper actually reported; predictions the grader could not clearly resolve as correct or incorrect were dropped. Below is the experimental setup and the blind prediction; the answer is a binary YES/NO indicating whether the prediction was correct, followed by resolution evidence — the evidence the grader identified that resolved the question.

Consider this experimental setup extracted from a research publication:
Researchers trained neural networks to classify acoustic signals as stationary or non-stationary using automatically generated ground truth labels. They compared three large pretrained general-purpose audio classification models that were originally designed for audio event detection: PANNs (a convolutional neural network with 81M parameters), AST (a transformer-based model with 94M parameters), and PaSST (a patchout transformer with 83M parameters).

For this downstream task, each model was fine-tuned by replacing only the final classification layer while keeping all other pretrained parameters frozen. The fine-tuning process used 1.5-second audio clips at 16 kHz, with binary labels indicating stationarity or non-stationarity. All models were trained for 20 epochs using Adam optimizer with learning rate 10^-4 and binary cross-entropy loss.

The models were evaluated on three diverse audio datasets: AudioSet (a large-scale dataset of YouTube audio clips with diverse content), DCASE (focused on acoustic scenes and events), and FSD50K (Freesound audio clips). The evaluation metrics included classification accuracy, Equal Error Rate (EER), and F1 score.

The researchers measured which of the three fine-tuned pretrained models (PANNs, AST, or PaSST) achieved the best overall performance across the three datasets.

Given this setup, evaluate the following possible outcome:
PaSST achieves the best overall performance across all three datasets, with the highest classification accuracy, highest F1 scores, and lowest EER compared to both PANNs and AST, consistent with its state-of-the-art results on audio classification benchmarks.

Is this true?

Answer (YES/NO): NO